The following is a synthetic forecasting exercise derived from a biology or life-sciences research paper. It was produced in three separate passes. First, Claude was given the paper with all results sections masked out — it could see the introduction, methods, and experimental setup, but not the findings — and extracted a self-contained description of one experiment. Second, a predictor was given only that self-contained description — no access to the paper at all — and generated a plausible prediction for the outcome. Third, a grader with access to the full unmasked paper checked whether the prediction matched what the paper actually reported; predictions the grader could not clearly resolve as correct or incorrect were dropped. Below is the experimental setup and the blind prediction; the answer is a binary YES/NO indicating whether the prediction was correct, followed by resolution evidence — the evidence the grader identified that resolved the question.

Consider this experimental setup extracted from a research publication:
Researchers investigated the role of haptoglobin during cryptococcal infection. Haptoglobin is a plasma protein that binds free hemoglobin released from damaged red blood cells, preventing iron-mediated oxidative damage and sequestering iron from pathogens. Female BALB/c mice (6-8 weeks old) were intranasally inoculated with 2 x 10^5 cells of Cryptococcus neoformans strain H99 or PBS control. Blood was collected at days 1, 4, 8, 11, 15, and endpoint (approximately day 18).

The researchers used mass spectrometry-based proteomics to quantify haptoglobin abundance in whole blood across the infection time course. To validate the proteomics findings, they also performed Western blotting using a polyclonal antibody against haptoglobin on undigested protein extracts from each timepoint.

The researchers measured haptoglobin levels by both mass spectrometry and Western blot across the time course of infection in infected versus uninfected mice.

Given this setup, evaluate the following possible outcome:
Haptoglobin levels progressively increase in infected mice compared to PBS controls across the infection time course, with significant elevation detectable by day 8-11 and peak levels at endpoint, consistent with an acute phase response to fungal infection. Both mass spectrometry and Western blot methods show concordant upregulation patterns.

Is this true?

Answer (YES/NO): NO